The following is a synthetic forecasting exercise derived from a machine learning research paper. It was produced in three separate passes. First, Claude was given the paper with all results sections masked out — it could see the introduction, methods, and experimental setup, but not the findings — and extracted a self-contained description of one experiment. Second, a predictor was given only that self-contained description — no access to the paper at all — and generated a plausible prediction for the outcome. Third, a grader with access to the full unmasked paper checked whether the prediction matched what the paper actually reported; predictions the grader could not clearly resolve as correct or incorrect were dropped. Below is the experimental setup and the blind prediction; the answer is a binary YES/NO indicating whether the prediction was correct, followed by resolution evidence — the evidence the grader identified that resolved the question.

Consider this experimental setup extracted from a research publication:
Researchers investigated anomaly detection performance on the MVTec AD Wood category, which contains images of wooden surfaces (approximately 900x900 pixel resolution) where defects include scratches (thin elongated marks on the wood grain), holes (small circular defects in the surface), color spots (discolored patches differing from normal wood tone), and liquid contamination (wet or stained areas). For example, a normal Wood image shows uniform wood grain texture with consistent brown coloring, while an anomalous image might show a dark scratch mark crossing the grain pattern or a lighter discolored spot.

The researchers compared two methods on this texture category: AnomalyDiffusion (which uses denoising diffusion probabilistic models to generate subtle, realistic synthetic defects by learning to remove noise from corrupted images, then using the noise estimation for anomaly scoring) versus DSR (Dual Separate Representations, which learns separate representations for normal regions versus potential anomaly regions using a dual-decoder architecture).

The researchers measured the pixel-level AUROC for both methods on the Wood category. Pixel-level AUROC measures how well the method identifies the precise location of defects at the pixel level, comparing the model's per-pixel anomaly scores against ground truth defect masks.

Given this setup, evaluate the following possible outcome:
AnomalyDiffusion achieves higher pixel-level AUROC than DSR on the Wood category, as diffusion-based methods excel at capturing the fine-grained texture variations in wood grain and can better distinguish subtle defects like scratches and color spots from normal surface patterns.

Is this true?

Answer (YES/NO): YES